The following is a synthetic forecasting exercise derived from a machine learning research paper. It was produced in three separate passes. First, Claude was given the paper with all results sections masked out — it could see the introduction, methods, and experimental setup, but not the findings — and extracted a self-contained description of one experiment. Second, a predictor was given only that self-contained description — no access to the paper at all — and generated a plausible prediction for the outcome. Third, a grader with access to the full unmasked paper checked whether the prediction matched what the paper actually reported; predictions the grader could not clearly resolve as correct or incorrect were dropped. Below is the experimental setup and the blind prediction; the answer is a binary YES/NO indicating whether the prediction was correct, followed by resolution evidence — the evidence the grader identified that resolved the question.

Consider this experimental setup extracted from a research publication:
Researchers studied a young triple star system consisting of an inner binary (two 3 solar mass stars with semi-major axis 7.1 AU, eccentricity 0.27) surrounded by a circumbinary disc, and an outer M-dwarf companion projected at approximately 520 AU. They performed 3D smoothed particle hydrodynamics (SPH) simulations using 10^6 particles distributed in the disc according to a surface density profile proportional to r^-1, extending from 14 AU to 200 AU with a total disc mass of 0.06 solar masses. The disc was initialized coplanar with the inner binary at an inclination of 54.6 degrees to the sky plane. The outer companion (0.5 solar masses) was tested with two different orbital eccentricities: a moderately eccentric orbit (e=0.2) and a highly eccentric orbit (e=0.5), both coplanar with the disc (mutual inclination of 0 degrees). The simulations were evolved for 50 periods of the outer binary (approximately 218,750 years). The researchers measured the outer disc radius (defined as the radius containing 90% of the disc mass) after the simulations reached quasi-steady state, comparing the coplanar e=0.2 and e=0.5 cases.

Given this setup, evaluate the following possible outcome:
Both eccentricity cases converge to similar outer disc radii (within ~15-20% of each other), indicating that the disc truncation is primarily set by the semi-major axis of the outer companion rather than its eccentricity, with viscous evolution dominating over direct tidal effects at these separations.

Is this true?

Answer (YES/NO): NO